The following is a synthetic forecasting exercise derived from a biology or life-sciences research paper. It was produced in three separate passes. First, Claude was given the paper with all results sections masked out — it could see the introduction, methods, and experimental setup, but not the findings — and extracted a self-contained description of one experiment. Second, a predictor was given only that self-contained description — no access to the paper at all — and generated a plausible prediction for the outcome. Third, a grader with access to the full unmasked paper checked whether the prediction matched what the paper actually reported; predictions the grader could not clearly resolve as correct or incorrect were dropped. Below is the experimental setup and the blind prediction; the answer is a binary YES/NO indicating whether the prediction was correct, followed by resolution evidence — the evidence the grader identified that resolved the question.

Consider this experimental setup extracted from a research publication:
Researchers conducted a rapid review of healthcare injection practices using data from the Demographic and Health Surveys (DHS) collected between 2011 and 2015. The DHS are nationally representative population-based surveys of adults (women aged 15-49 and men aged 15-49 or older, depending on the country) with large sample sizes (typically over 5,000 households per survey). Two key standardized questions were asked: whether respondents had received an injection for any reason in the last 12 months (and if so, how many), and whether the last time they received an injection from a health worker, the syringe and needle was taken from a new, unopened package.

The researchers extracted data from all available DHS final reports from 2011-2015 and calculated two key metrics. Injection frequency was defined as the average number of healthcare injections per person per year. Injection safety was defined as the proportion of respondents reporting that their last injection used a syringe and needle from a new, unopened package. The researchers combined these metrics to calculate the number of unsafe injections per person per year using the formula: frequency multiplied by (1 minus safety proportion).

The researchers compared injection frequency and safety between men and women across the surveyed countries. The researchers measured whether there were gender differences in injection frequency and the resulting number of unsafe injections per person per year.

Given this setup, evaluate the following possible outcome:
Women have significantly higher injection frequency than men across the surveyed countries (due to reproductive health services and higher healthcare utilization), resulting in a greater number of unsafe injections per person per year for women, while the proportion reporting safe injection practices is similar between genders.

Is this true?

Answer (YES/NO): YES